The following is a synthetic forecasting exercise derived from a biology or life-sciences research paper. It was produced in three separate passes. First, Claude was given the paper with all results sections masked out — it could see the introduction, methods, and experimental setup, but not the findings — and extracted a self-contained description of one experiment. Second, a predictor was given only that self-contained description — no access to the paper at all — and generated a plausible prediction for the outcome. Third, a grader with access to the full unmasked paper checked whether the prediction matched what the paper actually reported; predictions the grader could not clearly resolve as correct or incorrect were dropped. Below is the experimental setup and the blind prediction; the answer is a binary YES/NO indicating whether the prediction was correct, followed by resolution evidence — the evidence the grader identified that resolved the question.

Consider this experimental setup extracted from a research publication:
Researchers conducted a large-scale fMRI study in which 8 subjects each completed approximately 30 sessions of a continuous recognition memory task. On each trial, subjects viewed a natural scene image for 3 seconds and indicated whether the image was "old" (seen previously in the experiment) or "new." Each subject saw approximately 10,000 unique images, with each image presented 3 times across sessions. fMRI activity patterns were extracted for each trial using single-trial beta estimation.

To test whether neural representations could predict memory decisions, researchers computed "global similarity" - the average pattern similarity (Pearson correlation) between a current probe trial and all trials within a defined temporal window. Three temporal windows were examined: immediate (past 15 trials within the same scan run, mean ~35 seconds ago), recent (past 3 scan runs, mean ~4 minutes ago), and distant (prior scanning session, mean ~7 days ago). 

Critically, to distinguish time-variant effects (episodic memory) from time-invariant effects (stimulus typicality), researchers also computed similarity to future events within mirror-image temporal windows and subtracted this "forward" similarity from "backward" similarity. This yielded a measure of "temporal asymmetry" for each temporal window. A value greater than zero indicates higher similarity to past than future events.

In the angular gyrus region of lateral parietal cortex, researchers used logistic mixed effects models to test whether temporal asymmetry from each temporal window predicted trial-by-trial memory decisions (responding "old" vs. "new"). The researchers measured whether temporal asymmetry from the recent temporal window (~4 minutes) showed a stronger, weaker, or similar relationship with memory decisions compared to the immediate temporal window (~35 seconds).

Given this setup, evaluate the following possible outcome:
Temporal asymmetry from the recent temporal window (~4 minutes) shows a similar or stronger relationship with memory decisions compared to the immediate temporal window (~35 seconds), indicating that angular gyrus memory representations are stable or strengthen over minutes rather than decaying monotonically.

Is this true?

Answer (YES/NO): YES